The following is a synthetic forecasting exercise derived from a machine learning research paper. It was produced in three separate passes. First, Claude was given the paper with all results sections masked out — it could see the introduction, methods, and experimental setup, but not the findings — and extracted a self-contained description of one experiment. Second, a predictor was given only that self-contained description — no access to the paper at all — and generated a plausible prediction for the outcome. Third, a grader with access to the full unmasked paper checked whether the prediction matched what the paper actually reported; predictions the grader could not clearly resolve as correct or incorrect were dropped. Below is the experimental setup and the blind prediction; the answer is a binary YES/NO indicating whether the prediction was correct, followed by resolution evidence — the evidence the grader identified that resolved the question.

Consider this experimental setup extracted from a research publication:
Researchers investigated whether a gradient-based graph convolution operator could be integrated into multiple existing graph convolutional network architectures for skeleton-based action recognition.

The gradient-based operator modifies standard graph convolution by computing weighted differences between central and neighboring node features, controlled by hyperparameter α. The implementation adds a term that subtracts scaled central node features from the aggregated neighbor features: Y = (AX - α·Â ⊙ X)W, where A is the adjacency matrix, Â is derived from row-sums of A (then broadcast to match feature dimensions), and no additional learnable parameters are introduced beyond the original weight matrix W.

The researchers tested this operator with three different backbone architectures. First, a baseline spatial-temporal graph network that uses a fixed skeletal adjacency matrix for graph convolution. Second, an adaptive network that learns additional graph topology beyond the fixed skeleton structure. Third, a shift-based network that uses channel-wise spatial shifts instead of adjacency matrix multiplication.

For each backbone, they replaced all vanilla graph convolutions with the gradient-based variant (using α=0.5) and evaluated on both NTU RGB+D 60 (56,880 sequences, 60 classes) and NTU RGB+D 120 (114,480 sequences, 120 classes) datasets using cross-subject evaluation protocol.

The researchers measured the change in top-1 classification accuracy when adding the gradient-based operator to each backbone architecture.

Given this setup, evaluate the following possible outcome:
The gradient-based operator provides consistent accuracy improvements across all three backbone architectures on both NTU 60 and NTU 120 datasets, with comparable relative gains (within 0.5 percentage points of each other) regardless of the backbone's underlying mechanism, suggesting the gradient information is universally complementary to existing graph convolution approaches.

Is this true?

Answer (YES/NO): NO